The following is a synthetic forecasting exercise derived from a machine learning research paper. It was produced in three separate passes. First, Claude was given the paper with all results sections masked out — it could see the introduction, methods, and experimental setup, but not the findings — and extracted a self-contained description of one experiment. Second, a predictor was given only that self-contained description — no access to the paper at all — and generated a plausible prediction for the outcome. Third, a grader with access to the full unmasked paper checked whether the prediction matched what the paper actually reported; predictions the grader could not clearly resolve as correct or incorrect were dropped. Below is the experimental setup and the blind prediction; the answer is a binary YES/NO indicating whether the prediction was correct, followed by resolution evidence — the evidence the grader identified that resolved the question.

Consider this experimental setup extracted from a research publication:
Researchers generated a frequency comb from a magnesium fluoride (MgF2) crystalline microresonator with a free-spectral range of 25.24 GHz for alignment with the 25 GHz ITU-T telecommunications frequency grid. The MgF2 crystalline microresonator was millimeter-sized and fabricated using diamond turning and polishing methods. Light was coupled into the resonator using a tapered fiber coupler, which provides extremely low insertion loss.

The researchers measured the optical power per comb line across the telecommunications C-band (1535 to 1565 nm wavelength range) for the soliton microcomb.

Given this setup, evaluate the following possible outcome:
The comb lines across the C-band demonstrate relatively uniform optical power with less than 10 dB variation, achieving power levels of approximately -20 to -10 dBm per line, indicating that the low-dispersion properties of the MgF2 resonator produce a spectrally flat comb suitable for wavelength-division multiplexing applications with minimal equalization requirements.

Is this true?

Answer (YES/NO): NO